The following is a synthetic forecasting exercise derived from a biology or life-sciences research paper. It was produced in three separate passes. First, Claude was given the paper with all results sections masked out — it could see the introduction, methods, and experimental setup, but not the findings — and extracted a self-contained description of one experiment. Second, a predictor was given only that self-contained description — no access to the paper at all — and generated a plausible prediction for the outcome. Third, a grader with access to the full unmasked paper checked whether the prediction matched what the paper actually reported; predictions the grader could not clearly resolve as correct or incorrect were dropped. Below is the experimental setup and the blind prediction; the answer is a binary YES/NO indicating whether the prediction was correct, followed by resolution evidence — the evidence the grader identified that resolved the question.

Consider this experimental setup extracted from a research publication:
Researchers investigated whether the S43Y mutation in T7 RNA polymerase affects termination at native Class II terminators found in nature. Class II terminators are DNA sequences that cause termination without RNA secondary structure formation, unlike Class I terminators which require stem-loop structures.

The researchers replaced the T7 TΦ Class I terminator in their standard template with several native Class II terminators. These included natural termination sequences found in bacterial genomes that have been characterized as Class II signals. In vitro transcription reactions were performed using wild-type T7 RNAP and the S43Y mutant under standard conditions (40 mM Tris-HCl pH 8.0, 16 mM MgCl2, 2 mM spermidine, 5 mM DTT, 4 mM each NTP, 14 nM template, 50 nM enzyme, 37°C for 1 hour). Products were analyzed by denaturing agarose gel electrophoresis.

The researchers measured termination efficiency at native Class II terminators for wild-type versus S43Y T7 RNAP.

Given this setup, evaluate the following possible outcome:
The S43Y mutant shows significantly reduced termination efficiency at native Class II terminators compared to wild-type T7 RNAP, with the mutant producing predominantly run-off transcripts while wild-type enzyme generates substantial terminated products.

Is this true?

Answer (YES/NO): YES